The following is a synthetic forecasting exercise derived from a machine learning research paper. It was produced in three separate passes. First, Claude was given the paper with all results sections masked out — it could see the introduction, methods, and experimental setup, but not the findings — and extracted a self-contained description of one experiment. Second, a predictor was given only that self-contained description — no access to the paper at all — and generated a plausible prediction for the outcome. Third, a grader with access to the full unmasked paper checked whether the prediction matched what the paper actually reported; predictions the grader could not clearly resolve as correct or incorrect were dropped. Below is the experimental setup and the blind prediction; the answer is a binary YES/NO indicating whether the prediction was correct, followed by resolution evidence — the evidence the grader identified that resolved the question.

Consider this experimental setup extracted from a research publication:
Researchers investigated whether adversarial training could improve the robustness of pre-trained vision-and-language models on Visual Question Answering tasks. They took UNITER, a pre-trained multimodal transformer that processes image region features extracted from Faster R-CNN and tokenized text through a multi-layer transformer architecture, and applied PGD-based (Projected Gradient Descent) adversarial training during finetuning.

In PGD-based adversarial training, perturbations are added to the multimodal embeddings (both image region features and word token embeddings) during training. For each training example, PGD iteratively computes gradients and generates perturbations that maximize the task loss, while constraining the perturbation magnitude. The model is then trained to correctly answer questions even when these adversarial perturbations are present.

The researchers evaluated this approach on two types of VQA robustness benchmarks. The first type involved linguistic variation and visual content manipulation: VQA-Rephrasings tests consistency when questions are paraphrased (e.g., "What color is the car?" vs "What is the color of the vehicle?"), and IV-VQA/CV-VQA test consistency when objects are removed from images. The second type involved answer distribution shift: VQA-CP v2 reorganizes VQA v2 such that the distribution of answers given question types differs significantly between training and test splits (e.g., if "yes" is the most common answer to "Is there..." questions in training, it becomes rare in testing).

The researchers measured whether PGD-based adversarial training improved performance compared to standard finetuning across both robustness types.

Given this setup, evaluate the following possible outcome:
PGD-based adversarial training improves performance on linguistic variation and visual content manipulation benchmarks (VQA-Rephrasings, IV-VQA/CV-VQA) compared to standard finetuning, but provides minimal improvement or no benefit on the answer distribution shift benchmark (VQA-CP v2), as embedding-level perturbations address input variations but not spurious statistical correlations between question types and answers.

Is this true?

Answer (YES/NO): YES